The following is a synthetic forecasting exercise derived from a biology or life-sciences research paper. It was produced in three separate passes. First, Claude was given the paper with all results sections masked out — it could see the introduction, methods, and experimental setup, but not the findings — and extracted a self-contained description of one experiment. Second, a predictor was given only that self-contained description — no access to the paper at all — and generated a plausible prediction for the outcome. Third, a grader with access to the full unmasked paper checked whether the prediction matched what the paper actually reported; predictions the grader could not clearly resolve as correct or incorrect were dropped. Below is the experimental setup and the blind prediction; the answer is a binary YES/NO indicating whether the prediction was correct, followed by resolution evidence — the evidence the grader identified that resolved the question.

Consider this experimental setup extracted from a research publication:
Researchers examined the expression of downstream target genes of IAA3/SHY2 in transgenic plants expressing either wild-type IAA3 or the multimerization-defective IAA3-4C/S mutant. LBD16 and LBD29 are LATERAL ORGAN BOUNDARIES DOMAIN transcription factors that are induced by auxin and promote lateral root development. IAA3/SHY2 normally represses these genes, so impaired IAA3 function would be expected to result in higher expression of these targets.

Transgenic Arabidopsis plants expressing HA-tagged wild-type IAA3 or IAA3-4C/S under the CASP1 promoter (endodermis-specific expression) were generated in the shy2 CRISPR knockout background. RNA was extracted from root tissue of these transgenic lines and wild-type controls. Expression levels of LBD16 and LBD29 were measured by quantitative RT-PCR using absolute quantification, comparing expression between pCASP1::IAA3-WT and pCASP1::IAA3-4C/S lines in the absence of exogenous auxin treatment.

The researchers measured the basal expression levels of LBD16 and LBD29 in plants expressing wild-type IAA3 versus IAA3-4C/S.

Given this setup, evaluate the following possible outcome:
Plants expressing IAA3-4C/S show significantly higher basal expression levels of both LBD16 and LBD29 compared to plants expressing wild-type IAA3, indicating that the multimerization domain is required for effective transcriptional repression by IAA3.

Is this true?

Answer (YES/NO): YES